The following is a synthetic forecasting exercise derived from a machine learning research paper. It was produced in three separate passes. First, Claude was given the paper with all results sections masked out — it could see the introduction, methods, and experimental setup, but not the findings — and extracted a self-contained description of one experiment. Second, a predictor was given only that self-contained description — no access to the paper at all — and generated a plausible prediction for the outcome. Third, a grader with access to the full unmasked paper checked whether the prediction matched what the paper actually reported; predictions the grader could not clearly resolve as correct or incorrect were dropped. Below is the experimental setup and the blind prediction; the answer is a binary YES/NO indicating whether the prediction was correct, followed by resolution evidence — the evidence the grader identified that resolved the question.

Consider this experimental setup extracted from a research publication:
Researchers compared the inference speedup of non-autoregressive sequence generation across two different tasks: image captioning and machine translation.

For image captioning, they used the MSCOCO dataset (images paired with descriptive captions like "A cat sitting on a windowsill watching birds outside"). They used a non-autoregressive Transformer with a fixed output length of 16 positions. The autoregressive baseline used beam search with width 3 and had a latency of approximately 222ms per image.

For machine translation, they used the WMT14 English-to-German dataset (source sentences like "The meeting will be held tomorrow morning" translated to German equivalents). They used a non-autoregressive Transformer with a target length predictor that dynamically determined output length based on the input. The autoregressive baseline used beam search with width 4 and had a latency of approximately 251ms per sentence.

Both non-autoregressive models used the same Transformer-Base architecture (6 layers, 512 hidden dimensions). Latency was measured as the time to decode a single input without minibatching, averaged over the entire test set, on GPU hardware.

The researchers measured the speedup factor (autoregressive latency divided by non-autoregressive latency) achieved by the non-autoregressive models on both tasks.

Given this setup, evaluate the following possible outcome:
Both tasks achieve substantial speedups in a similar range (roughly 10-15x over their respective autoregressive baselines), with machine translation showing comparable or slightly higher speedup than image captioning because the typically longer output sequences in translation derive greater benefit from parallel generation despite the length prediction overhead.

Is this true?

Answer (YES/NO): NO